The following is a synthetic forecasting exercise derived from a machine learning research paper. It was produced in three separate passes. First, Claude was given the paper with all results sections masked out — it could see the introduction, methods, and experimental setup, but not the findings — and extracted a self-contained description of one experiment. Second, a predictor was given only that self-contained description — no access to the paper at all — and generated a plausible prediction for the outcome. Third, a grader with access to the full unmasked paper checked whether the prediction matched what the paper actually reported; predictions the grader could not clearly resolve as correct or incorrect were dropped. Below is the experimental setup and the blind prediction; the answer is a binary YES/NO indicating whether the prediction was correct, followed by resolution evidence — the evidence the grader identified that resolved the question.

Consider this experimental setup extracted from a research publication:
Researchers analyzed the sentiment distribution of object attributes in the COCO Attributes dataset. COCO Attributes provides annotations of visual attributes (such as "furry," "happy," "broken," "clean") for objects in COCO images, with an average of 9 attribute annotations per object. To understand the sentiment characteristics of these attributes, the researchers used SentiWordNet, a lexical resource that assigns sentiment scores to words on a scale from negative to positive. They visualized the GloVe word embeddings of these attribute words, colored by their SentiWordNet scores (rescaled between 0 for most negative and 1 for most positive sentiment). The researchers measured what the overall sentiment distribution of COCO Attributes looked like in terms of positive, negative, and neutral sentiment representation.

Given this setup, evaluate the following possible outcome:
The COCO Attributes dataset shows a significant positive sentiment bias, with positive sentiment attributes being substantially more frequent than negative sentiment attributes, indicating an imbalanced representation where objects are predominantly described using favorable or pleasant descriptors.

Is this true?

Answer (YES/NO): NO